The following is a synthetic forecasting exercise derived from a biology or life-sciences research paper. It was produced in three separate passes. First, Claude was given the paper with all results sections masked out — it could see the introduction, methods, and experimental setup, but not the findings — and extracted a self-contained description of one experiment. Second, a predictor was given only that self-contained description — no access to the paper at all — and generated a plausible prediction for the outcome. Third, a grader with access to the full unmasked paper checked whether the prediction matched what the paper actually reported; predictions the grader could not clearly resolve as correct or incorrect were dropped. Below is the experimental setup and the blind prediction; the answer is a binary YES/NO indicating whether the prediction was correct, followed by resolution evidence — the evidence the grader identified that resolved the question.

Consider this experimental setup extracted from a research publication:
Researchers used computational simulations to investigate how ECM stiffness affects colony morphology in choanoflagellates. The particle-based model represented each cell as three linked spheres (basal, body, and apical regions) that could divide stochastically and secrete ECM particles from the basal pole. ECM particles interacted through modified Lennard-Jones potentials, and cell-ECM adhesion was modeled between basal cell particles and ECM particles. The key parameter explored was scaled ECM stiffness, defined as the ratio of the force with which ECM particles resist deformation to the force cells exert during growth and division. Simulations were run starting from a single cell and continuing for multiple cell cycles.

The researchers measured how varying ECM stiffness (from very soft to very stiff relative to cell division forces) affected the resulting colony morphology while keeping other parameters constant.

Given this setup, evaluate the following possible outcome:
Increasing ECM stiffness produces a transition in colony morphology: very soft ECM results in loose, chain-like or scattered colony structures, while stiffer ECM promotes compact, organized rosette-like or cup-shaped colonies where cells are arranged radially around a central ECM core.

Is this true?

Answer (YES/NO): NO